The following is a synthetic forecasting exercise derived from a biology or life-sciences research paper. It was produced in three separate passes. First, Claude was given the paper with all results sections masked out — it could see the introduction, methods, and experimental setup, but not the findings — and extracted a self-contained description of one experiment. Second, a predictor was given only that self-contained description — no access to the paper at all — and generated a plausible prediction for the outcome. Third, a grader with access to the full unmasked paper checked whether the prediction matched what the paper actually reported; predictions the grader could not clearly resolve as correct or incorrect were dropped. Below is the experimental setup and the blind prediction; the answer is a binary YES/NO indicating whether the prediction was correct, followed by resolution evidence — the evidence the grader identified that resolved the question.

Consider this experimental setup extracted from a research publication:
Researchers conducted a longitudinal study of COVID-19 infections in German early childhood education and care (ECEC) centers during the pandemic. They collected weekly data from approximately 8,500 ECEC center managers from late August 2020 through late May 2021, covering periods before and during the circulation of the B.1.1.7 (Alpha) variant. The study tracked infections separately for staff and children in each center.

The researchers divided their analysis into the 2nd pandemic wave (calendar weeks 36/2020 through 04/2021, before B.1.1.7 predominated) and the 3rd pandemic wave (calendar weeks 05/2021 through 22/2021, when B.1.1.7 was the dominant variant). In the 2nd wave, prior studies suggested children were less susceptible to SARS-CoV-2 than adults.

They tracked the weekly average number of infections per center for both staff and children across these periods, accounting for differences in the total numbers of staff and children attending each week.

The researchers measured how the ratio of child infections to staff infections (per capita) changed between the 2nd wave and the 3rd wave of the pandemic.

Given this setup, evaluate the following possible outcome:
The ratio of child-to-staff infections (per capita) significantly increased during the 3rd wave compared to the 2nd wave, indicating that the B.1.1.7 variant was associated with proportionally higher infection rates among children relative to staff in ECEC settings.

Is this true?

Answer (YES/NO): YES